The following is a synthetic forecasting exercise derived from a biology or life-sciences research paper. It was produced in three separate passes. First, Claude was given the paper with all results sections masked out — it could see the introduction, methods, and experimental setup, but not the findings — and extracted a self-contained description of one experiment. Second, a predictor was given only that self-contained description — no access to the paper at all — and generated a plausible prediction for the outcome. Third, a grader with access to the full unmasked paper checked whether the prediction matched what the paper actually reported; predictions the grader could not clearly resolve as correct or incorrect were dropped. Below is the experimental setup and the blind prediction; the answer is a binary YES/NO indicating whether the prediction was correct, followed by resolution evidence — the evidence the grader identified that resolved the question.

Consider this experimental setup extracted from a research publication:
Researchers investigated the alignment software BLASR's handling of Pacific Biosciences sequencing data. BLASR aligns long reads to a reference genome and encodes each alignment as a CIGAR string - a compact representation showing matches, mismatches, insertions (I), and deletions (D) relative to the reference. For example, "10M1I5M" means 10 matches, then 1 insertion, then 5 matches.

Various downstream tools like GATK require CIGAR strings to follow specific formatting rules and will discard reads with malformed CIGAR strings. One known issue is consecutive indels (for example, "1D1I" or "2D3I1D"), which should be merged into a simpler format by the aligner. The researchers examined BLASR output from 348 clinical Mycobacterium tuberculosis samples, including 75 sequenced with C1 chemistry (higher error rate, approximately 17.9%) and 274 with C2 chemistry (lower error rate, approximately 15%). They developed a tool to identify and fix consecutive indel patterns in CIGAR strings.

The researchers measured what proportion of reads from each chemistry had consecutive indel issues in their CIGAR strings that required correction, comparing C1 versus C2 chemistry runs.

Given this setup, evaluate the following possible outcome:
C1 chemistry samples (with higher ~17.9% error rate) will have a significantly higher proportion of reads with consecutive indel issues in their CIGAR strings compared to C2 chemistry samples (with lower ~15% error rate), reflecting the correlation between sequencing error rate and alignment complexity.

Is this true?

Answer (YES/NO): NO